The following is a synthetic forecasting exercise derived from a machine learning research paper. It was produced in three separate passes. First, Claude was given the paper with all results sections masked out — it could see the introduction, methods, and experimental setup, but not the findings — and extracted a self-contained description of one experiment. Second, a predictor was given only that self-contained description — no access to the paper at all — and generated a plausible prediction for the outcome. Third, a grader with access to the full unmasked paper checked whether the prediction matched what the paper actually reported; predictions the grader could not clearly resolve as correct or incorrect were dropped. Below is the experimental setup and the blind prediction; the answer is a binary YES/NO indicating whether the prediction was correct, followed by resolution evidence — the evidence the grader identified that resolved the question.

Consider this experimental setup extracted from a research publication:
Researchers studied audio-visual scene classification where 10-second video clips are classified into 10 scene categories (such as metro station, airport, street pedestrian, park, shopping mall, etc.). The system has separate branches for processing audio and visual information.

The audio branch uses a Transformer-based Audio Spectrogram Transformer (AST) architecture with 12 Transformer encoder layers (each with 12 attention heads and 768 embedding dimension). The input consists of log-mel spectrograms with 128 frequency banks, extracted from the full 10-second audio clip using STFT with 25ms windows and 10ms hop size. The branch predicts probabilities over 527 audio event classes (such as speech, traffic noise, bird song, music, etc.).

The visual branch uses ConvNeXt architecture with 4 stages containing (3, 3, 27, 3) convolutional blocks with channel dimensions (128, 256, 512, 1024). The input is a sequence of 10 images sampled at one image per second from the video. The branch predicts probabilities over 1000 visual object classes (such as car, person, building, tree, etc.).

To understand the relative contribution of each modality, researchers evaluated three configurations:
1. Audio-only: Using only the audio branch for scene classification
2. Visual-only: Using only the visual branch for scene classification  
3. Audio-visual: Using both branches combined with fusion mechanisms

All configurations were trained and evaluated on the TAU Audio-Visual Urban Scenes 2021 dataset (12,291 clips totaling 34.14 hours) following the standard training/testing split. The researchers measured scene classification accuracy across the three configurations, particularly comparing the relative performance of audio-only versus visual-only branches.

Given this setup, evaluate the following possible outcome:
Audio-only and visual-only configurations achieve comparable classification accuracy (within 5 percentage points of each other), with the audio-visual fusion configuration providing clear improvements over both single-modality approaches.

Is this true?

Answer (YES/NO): NO